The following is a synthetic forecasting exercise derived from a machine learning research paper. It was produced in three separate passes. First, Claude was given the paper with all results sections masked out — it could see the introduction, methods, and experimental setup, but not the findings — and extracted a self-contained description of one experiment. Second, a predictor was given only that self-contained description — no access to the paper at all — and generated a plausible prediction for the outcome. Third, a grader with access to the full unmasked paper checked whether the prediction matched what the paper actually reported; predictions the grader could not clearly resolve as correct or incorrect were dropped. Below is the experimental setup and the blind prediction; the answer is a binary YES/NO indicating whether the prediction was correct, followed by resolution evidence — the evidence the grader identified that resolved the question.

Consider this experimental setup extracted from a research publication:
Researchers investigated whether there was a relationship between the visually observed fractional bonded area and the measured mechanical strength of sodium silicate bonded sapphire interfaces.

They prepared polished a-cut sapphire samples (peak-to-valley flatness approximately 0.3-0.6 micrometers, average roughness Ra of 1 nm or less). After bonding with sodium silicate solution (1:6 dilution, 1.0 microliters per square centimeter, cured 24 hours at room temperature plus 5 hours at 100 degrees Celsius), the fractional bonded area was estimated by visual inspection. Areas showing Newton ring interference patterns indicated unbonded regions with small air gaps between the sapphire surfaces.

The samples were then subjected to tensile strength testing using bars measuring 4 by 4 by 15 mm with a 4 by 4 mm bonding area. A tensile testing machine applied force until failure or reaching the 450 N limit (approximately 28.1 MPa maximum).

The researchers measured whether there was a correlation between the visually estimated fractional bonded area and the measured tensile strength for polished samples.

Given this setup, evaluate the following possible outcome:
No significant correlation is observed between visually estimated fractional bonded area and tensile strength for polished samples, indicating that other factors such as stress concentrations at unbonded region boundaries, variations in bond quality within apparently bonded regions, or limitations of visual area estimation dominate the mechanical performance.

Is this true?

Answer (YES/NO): NO